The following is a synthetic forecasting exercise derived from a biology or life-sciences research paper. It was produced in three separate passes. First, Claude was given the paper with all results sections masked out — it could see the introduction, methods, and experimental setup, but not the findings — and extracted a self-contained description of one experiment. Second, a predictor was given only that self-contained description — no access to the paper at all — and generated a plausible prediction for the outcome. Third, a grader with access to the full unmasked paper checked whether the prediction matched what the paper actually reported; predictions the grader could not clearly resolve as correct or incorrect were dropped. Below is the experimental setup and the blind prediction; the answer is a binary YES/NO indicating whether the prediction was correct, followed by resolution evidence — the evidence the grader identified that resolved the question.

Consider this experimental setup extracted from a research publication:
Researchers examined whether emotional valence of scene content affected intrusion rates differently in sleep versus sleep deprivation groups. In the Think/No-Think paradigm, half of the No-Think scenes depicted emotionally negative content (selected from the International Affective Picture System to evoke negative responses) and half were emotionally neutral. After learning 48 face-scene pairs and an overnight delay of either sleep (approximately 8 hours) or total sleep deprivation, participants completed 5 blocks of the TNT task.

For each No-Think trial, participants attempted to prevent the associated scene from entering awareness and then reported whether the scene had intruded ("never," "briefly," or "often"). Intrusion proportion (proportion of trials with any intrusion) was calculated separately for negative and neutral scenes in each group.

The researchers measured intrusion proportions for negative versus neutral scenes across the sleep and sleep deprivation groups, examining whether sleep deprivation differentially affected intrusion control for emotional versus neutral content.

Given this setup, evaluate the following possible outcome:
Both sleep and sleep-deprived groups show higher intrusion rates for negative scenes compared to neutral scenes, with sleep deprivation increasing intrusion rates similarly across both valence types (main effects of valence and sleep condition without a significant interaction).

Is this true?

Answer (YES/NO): NO